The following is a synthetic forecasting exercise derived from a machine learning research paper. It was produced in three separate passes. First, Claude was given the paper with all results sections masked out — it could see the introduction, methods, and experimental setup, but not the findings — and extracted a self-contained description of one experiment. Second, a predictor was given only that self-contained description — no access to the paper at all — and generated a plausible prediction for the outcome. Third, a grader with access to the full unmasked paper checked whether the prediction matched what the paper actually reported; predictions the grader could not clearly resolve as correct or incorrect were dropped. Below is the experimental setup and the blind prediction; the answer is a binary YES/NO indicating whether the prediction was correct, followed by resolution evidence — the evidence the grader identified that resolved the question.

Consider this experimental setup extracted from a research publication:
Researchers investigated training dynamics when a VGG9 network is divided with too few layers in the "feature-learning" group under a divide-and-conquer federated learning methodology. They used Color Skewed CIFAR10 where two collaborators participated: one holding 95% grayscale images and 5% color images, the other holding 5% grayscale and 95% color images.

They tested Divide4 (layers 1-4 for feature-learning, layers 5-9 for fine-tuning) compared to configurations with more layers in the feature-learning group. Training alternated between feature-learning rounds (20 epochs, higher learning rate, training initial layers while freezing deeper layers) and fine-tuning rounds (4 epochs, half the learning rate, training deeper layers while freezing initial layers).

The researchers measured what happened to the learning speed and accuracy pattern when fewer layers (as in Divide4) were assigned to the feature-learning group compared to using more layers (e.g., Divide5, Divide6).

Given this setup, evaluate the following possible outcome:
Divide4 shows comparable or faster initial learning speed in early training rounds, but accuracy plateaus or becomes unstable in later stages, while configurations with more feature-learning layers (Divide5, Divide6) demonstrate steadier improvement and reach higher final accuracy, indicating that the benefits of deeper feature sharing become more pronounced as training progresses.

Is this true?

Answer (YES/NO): NO